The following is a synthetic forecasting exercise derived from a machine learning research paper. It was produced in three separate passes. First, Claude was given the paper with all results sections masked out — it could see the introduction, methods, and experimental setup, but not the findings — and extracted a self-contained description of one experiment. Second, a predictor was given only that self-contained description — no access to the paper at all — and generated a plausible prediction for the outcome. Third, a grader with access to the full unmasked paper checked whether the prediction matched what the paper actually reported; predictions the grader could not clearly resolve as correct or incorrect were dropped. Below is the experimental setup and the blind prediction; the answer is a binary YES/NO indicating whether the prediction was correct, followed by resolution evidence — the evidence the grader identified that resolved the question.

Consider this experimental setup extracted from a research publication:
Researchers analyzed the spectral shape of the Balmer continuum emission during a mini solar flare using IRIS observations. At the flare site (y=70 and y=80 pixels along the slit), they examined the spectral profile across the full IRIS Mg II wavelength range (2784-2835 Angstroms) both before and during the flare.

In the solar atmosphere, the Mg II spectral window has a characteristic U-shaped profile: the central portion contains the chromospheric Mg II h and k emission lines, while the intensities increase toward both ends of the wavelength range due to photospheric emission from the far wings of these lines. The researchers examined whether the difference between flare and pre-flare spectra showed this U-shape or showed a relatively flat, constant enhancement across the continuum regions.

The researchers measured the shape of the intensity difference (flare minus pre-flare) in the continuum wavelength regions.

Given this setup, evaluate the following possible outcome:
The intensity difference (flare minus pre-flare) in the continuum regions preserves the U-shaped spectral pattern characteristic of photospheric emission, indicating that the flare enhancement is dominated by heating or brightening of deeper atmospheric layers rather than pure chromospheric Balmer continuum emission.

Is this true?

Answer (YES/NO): NO